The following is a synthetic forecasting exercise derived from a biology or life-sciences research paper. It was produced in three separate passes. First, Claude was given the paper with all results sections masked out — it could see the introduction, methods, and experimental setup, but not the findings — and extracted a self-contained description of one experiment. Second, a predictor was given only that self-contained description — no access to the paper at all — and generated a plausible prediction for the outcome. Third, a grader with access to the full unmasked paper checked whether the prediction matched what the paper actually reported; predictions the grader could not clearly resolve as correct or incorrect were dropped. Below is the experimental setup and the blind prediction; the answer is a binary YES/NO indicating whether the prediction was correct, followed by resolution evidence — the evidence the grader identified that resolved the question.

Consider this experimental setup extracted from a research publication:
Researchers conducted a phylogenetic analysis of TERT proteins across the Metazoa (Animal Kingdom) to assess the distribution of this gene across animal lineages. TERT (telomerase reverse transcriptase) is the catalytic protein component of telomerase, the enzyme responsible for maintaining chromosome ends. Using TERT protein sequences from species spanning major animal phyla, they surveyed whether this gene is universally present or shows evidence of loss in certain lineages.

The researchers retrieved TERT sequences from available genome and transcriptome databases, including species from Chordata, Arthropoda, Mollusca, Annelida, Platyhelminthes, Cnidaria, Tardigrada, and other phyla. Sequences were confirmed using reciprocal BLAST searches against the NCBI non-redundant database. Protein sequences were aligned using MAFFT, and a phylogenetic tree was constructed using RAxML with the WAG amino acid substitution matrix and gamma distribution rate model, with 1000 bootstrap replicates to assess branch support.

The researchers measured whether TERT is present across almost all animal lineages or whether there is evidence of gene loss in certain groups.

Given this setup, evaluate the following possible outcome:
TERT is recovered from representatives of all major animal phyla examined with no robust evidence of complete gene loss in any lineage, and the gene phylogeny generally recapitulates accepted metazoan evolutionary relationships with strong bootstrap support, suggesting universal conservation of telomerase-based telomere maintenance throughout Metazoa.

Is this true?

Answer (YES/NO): NO